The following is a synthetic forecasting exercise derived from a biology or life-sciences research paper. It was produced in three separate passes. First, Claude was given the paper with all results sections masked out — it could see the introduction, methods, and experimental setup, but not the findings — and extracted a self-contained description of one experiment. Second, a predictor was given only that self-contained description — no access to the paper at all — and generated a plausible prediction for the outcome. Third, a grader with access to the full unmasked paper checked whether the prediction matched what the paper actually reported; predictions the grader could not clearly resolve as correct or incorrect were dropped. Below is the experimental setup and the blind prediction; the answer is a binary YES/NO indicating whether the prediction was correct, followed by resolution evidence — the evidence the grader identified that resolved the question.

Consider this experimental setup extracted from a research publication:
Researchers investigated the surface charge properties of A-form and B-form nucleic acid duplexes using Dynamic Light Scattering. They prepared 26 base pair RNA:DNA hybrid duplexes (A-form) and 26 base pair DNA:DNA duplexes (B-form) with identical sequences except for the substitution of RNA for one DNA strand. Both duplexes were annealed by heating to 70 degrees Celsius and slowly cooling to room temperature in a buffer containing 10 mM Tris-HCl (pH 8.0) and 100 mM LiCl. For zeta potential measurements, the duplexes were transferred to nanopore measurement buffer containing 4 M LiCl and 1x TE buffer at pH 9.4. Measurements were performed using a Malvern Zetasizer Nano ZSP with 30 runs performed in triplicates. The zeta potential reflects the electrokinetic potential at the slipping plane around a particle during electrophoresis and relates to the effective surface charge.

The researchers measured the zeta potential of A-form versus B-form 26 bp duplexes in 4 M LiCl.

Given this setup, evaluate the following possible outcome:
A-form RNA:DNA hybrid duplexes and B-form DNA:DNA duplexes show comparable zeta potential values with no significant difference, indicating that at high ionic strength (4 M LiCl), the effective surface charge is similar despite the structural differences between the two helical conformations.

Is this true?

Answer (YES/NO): YES